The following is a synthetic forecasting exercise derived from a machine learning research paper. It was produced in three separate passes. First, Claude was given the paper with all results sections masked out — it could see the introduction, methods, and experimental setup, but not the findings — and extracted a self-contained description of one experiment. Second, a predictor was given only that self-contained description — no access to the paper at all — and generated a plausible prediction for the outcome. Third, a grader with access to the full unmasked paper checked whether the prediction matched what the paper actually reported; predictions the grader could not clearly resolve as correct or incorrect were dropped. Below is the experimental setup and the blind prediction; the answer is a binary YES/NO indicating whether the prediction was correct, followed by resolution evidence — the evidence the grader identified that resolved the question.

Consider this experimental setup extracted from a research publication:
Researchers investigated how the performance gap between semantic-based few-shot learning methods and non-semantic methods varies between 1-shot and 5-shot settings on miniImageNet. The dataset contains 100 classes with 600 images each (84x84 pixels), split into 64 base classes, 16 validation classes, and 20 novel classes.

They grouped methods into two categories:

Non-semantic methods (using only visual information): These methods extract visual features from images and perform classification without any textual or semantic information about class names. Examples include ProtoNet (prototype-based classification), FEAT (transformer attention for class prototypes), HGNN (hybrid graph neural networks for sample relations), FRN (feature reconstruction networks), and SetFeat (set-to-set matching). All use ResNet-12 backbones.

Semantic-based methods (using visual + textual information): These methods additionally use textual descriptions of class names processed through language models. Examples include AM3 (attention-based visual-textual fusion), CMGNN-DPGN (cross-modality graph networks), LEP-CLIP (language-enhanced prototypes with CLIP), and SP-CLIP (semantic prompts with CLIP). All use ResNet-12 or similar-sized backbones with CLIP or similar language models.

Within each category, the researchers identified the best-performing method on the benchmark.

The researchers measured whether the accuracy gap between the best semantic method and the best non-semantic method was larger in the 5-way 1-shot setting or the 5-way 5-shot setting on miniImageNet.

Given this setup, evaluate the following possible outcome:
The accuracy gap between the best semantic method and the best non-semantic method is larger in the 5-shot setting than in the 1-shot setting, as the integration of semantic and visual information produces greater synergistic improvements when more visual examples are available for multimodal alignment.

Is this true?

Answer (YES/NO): NO